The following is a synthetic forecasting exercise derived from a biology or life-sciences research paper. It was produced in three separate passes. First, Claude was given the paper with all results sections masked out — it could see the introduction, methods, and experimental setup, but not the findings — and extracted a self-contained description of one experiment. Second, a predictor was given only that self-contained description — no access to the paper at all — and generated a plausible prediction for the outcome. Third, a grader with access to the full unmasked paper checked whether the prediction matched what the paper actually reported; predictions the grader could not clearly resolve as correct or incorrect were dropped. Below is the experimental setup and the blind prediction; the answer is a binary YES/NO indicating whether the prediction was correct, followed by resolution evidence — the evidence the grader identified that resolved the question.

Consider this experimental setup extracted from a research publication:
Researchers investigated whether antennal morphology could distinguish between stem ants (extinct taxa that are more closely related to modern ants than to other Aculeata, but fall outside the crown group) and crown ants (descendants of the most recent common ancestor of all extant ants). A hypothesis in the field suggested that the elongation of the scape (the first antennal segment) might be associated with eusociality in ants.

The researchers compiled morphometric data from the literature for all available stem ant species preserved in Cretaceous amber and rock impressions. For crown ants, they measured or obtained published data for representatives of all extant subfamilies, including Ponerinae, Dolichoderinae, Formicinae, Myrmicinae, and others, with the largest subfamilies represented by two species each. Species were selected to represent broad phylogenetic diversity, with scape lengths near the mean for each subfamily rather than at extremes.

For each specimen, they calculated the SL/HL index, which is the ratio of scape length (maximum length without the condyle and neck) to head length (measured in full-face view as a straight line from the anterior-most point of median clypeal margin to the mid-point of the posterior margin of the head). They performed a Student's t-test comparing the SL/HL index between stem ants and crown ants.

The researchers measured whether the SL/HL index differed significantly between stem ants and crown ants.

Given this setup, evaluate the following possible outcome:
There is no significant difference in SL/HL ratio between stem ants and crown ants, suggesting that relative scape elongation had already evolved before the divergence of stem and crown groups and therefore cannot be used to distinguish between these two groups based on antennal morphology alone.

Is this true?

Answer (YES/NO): NO